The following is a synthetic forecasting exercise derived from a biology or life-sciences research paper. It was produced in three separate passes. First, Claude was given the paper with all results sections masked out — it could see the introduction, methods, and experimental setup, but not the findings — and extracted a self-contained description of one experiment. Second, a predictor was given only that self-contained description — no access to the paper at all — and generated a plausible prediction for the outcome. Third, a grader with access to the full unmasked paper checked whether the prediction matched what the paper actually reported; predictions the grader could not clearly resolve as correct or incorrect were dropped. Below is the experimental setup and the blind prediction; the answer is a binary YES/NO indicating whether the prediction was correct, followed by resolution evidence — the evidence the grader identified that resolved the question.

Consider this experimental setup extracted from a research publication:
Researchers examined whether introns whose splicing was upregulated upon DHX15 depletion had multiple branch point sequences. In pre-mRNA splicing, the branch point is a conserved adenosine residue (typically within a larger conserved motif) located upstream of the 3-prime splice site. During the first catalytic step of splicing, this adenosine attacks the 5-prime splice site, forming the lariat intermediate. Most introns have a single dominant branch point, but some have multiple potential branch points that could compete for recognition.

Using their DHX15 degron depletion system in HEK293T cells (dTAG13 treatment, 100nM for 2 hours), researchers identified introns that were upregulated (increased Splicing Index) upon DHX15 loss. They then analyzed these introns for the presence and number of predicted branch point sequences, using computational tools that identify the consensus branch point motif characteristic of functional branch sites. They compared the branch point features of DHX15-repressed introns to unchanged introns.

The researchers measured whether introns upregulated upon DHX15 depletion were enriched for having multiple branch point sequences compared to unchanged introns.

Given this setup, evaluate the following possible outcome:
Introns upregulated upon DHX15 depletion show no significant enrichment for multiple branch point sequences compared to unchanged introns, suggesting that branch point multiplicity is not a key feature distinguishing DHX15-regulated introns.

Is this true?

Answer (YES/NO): NO